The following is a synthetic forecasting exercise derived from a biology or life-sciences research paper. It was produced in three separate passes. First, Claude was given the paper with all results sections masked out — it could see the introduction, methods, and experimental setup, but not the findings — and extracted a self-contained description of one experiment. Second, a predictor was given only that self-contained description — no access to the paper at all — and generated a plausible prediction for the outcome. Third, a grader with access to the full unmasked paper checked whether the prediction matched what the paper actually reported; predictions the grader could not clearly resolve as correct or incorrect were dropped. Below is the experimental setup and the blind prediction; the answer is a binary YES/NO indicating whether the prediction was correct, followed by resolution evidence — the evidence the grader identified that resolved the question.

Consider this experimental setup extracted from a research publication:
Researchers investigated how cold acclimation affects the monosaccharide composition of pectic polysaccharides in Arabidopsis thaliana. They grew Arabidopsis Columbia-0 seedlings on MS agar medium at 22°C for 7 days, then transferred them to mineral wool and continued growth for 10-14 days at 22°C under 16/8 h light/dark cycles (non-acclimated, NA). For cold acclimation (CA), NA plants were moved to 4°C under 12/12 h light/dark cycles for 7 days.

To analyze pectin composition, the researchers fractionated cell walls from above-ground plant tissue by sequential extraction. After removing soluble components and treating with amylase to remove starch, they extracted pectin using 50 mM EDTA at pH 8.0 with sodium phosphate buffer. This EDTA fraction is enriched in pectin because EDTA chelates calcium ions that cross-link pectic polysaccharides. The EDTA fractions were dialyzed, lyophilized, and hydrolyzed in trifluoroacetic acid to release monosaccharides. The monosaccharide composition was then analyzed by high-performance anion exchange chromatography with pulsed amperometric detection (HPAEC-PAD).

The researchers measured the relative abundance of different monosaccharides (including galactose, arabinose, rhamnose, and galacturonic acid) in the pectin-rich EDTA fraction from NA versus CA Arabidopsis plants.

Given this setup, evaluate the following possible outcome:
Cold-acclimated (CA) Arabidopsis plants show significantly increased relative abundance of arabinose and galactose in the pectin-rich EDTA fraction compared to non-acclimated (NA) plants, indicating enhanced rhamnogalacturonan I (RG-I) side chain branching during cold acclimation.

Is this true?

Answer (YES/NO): NO